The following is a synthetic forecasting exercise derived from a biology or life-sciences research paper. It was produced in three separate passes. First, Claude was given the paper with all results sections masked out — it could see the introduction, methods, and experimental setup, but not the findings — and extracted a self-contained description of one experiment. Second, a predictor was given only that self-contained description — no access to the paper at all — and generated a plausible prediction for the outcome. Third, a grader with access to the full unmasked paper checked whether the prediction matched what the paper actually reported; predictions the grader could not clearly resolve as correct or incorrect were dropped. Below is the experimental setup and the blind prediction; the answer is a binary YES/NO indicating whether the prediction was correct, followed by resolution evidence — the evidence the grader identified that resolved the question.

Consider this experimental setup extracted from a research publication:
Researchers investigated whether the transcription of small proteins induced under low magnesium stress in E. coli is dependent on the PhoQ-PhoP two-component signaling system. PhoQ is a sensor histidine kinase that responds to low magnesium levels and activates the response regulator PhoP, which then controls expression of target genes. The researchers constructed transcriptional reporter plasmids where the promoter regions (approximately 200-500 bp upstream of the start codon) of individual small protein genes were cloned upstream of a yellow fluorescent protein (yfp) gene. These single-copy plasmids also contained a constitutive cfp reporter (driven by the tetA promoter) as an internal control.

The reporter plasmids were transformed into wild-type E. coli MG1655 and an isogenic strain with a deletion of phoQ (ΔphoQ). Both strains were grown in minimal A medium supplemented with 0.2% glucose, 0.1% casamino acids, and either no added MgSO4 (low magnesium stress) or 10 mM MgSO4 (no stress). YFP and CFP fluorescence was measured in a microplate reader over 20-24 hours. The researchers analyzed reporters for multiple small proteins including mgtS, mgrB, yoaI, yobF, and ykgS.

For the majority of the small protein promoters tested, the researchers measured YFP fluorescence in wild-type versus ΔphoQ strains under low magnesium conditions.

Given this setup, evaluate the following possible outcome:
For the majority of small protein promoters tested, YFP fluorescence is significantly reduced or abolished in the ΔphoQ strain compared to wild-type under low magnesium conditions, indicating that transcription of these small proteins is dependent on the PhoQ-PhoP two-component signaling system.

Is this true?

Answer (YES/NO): YES